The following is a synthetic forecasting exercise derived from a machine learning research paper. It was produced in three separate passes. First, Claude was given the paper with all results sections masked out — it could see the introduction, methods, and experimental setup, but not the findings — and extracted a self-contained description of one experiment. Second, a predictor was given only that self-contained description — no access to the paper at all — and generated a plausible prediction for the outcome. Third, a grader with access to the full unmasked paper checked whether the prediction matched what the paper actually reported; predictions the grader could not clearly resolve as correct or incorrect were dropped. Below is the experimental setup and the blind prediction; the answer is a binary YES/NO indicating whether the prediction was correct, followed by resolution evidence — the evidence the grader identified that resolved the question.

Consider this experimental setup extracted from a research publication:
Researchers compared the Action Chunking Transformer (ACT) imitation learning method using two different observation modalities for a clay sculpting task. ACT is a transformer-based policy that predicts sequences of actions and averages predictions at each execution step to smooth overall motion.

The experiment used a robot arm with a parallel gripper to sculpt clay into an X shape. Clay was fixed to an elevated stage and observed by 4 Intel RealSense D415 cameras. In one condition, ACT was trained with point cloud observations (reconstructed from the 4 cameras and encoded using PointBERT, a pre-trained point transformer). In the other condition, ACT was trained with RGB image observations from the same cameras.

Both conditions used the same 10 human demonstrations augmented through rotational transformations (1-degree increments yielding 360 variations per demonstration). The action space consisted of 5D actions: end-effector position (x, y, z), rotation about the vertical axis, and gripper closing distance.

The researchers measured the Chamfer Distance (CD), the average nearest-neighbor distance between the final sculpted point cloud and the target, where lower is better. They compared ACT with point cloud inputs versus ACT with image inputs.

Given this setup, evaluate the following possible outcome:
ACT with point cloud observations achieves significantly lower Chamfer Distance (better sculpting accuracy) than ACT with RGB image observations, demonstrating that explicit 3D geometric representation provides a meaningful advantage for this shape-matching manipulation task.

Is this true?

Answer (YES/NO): NO